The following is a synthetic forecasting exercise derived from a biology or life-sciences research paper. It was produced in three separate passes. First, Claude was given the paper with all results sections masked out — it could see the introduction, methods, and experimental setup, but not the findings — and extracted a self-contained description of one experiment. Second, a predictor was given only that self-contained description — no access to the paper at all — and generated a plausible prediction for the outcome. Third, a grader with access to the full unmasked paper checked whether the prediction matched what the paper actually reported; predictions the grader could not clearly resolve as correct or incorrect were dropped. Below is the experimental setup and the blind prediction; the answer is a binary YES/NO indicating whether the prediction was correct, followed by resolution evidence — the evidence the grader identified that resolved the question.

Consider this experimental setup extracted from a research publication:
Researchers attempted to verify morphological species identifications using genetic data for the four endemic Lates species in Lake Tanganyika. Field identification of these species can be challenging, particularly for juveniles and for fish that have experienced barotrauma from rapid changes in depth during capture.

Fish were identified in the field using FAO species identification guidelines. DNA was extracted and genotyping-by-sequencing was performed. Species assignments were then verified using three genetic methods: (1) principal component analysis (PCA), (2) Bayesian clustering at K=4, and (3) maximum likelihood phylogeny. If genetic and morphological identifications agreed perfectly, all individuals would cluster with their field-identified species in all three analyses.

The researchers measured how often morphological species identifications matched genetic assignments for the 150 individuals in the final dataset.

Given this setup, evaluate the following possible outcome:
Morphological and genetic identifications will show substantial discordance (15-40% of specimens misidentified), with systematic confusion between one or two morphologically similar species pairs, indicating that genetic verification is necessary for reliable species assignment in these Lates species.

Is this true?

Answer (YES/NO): NO